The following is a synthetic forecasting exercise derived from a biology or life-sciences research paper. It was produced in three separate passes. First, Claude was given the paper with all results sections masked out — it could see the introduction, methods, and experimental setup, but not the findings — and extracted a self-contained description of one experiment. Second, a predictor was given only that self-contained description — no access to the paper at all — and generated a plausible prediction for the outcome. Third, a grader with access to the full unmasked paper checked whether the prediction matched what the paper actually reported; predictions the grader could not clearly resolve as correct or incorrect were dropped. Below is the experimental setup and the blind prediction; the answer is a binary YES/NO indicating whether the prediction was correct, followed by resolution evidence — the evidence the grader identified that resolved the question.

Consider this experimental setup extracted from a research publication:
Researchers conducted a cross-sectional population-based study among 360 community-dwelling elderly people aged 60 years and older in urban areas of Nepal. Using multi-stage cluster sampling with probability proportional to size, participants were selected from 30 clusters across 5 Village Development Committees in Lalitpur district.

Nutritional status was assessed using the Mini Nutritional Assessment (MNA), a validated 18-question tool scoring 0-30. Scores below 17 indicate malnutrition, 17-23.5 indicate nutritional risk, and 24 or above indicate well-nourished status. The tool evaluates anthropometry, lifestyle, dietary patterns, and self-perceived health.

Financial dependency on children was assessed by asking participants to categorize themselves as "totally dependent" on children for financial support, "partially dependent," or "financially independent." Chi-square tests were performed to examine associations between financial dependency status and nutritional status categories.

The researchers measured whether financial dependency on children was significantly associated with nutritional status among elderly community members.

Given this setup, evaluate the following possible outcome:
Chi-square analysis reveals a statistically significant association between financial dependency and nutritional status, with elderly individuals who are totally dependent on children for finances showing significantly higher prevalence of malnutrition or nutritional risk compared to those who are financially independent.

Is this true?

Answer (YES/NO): NO